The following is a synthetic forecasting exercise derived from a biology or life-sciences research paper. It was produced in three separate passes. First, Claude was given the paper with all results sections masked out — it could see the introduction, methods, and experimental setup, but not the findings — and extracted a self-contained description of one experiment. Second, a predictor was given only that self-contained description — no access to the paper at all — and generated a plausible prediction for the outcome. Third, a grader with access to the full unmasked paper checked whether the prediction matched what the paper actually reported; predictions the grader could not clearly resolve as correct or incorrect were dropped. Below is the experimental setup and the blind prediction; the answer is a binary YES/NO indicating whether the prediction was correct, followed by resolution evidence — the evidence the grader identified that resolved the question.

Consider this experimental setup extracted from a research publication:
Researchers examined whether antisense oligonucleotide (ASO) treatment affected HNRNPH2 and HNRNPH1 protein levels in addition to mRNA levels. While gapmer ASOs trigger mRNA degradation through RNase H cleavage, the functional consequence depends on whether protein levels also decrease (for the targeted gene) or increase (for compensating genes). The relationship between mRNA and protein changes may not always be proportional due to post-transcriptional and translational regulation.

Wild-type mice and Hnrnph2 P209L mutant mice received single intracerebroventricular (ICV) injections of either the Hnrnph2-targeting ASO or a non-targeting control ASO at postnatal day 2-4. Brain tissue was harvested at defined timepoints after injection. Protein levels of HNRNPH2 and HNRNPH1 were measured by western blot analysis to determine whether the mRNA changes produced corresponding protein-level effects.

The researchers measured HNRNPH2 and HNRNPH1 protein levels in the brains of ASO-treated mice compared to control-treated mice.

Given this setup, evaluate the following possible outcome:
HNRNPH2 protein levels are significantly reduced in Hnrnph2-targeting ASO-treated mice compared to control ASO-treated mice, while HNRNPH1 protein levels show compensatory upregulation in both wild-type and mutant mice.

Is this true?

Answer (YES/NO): YES